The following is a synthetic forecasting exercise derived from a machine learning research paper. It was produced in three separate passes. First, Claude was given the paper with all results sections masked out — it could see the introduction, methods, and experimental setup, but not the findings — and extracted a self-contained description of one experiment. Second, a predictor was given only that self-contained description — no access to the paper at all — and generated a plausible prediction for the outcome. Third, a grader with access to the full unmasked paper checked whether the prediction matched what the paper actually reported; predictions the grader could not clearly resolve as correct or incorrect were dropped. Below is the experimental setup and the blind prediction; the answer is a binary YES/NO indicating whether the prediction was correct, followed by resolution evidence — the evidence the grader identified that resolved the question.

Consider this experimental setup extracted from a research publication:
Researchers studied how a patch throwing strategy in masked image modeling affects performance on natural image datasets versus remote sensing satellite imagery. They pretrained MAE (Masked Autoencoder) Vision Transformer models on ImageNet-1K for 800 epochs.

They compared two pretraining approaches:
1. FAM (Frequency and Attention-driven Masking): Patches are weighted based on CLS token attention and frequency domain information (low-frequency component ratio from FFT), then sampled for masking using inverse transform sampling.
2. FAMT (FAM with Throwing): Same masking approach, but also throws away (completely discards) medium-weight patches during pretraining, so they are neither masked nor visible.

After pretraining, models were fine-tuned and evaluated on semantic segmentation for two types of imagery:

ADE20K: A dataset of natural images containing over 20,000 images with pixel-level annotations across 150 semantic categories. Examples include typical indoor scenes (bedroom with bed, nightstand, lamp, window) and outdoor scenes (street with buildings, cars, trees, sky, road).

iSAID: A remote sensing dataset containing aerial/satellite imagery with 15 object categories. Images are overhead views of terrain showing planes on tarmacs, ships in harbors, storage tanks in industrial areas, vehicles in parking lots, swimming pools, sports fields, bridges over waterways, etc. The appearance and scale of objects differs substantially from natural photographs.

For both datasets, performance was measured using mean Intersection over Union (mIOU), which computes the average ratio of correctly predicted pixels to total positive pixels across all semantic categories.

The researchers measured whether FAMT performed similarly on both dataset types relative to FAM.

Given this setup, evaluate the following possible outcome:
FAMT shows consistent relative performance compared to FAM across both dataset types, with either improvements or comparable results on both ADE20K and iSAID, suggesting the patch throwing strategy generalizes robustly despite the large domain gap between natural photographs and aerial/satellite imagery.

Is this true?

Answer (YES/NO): NO